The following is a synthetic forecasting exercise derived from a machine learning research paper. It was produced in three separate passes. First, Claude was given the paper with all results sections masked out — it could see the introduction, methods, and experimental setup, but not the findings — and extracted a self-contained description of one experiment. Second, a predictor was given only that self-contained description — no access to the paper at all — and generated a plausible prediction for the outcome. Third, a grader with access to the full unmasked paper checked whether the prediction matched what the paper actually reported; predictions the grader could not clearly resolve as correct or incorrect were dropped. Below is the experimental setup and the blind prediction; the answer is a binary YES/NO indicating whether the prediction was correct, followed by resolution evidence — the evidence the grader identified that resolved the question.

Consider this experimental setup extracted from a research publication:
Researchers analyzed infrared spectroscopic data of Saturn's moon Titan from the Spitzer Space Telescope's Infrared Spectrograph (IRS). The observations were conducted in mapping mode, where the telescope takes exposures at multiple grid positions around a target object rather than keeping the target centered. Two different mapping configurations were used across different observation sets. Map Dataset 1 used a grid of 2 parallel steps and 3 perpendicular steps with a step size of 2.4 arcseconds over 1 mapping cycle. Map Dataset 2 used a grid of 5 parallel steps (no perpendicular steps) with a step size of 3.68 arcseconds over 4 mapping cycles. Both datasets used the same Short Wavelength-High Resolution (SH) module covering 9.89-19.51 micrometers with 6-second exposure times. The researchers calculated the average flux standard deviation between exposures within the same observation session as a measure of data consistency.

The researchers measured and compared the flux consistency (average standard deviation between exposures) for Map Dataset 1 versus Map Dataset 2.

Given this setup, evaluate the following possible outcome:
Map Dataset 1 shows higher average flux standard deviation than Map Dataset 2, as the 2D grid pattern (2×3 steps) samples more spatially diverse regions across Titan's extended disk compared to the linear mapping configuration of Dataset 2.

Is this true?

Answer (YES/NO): NO